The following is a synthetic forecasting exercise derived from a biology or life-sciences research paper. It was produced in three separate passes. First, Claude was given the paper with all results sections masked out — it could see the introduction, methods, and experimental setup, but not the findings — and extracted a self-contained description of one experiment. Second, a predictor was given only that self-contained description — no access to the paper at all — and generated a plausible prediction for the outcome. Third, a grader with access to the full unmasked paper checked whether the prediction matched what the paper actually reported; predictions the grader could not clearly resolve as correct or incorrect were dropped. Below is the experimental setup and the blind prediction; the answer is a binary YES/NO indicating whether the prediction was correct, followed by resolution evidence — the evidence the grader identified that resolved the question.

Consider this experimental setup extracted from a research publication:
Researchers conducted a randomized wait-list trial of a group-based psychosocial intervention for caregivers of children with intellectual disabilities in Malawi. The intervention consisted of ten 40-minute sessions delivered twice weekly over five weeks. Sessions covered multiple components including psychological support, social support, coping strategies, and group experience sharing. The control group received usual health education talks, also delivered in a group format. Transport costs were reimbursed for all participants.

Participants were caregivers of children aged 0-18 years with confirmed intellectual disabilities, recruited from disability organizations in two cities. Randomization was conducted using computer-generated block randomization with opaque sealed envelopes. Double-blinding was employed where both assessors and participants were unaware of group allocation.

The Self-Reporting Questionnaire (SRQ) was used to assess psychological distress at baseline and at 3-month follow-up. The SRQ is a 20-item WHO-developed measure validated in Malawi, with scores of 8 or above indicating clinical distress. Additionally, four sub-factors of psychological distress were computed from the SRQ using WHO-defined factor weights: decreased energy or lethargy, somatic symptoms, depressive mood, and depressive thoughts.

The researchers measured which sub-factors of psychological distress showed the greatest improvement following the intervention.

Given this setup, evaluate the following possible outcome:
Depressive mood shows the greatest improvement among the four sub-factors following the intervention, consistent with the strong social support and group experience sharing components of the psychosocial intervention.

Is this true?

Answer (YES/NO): NO